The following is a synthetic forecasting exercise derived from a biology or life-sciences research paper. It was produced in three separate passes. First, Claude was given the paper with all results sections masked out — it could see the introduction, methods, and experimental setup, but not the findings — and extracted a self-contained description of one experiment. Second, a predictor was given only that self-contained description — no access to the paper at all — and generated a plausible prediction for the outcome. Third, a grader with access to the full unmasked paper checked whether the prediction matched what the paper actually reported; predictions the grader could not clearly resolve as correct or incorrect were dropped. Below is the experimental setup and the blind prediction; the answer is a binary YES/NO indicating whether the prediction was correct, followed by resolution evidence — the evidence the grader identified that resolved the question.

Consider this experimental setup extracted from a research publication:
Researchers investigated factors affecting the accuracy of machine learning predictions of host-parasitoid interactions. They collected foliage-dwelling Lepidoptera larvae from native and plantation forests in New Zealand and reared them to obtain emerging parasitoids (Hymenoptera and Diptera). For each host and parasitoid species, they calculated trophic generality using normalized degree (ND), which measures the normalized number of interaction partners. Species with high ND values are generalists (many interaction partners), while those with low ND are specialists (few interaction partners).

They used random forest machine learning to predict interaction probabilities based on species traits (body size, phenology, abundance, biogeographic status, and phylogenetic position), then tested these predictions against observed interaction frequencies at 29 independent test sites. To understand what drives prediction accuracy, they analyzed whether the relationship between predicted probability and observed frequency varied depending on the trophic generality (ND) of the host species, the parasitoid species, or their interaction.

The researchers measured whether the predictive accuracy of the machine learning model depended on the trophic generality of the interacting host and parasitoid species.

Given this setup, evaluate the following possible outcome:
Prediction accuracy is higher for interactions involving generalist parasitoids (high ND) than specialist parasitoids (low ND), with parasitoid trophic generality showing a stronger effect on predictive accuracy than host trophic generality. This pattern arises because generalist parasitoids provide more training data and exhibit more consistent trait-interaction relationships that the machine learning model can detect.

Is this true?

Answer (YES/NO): NO